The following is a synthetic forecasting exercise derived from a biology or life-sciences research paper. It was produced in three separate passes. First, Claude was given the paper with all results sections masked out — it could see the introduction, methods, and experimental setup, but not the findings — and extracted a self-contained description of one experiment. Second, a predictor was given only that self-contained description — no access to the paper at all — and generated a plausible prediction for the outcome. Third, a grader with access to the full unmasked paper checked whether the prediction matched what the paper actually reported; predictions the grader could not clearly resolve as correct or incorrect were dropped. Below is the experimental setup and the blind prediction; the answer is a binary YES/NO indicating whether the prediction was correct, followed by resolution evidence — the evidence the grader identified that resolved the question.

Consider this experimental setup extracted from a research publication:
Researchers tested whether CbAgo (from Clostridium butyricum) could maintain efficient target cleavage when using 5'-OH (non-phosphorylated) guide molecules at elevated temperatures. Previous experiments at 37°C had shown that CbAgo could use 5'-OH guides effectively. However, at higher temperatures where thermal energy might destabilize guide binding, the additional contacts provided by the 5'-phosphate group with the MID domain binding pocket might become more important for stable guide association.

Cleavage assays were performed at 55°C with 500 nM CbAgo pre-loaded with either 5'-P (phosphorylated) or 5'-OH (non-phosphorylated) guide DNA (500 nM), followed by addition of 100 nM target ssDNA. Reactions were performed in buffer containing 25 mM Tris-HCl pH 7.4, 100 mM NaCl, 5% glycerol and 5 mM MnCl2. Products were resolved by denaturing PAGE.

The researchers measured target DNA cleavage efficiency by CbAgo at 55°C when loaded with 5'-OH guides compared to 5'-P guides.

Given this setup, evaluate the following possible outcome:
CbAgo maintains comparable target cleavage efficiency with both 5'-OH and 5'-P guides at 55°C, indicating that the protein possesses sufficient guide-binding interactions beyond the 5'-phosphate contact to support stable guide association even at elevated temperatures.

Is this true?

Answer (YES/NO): NO